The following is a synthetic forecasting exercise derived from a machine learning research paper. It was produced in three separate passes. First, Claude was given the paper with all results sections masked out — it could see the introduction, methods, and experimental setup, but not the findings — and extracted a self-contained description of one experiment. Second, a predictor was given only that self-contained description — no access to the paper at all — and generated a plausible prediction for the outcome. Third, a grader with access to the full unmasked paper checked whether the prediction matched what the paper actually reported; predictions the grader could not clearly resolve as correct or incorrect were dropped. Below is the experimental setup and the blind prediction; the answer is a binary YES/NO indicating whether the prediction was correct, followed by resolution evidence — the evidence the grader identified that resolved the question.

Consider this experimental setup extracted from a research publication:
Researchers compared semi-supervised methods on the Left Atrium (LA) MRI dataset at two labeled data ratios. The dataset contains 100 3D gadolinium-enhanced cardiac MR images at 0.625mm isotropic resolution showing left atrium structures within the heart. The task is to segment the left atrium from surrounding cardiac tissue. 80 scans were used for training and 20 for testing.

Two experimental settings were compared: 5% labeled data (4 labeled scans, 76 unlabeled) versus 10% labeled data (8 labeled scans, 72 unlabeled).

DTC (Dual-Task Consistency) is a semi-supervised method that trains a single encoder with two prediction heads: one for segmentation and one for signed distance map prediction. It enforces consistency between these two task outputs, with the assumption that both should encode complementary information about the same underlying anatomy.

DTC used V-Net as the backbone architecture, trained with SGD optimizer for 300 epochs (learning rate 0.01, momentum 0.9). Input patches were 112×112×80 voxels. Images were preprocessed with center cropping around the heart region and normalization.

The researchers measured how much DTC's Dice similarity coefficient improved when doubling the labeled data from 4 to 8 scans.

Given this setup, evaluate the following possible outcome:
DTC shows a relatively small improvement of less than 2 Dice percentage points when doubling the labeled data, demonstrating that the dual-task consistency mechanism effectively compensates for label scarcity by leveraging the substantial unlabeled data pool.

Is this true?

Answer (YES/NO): NO